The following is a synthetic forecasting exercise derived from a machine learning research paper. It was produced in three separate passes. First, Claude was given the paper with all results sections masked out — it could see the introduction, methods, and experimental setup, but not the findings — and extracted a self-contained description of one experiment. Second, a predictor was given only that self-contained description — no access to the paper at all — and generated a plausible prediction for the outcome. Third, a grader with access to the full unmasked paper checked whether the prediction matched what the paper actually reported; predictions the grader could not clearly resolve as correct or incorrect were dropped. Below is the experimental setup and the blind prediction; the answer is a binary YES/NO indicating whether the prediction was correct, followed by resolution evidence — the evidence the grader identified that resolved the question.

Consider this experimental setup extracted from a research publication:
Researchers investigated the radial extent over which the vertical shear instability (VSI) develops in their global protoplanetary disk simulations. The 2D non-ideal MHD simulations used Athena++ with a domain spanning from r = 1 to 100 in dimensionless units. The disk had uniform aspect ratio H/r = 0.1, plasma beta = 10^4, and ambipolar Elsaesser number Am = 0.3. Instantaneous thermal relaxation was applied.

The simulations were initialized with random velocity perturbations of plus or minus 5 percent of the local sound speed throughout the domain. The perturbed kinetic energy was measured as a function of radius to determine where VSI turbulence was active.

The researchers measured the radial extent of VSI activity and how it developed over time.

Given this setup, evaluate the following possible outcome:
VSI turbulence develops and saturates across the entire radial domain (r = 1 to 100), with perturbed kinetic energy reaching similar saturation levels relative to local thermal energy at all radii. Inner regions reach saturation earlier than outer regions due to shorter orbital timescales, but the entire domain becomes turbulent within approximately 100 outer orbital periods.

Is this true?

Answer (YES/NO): NO